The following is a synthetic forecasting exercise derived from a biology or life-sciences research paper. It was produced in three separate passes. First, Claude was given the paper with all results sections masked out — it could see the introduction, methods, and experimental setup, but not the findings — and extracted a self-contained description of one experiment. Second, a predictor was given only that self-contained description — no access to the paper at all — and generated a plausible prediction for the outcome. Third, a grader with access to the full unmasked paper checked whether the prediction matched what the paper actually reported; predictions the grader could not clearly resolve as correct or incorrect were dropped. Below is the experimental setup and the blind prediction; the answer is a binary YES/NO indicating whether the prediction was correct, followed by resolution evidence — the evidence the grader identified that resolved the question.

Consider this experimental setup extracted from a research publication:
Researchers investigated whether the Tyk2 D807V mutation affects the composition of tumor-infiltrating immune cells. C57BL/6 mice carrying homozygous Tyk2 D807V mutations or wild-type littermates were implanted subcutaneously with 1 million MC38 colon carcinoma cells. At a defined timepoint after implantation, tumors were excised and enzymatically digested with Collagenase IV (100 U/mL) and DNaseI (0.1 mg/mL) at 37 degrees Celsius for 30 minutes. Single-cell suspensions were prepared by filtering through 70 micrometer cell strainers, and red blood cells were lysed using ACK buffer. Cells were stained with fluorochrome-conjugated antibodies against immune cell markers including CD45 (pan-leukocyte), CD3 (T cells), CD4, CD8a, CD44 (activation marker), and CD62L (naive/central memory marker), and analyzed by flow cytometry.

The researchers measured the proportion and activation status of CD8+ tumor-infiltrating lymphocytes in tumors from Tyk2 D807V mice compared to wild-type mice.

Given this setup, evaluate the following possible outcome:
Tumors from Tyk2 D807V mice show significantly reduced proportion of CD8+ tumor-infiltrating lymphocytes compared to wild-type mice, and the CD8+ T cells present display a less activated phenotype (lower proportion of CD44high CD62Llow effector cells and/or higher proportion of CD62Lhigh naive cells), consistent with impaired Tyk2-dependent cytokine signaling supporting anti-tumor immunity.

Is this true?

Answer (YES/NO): NO